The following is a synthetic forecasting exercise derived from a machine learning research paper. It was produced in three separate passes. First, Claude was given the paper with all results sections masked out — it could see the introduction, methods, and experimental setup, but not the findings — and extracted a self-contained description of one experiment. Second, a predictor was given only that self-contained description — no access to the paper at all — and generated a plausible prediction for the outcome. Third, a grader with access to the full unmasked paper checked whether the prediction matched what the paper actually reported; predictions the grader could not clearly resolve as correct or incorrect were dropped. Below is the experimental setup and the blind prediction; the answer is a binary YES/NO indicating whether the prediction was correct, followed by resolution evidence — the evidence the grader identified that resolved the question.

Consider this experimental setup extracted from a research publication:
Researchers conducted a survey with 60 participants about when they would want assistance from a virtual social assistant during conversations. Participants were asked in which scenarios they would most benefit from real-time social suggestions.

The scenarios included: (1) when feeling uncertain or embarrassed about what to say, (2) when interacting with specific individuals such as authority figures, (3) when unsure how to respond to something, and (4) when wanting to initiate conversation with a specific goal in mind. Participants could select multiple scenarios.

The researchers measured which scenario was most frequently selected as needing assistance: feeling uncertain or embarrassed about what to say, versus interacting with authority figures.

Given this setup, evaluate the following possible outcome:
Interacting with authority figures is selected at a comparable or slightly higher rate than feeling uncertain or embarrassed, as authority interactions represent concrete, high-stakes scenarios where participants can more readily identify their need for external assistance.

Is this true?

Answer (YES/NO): NO